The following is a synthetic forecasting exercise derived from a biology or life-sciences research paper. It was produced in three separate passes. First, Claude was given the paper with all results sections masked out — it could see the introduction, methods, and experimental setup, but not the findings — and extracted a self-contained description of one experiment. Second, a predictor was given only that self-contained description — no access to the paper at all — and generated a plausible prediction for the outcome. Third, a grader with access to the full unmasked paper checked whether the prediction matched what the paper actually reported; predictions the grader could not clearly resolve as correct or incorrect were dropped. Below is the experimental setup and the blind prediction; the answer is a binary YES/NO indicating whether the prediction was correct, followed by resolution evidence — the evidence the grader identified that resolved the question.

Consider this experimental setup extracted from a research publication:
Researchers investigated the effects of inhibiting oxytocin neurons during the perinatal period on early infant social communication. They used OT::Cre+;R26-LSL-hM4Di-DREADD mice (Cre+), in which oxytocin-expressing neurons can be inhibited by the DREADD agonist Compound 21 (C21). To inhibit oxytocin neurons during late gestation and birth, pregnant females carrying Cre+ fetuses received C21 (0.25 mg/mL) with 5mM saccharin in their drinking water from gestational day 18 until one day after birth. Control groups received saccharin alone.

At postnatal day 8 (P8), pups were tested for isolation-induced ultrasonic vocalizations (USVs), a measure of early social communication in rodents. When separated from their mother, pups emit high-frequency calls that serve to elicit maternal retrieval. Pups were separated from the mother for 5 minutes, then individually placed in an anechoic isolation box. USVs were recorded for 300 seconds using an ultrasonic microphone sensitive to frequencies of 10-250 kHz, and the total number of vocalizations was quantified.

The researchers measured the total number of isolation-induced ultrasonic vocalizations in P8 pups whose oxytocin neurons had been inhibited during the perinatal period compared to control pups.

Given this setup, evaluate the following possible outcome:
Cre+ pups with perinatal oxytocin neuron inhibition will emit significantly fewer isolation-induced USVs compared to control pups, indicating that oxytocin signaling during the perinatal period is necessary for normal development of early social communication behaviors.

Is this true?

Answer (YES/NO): YES